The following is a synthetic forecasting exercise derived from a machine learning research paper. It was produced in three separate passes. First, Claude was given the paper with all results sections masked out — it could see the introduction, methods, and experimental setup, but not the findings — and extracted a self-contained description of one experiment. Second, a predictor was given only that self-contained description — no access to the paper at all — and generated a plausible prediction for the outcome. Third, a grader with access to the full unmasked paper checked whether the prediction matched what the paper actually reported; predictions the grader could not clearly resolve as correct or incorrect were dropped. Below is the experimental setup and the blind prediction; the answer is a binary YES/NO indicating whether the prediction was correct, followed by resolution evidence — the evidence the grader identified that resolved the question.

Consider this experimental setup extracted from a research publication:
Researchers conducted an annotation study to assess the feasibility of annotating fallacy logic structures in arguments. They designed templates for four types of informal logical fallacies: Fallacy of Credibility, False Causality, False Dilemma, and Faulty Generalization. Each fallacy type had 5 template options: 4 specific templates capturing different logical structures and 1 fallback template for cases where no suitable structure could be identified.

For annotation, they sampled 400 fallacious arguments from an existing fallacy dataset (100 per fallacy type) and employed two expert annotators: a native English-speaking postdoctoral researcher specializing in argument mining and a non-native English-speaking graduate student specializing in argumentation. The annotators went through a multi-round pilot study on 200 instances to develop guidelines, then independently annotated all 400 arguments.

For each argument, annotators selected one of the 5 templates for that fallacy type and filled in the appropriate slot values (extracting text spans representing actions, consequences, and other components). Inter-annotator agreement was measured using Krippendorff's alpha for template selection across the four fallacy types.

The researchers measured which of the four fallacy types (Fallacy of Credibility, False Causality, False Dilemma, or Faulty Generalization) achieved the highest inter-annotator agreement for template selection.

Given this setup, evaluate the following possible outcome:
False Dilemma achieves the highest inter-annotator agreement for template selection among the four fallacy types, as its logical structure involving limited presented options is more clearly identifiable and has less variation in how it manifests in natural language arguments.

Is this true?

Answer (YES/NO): NO